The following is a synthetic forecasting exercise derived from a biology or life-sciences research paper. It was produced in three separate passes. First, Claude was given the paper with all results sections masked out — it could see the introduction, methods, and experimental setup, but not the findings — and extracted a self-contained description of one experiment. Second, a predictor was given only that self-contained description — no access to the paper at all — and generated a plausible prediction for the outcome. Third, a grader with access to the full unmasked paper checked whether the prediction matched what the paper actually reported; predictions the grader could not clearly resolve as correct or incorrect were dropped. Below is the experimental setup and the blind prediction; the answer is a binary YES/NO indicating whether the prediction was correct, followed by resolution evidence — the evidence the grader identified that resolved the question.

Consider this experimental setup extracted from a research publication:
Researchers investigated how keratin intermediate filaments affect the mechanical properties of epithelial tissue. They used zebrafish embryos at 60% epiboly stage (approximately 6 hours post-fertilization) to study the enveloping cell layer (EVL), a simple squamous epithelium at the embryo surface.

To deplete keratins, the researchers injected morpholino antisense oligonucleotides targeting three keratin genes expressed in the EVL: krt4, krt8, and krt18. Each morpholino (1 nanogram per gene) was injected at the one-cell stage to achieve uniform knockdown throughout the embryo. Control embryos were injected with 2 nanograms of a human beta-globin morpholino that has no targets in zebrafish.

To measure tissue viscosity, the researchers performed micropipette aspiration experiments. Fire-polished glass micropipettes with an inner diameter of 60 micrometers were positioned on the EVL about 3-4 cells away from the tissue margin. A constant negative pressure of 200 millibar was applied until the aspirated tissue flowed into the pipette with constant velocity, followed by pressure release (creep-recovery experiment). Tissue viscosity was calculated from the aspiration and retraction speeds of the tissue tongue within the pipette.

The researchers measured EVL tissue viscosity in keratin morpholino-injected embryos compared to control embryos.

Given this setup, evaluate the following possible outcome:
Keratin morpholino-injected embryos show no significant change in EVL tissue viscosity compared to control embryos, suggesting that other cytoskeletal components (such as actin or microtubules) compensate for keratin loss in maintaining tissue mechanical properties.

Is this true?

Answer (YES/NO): NO